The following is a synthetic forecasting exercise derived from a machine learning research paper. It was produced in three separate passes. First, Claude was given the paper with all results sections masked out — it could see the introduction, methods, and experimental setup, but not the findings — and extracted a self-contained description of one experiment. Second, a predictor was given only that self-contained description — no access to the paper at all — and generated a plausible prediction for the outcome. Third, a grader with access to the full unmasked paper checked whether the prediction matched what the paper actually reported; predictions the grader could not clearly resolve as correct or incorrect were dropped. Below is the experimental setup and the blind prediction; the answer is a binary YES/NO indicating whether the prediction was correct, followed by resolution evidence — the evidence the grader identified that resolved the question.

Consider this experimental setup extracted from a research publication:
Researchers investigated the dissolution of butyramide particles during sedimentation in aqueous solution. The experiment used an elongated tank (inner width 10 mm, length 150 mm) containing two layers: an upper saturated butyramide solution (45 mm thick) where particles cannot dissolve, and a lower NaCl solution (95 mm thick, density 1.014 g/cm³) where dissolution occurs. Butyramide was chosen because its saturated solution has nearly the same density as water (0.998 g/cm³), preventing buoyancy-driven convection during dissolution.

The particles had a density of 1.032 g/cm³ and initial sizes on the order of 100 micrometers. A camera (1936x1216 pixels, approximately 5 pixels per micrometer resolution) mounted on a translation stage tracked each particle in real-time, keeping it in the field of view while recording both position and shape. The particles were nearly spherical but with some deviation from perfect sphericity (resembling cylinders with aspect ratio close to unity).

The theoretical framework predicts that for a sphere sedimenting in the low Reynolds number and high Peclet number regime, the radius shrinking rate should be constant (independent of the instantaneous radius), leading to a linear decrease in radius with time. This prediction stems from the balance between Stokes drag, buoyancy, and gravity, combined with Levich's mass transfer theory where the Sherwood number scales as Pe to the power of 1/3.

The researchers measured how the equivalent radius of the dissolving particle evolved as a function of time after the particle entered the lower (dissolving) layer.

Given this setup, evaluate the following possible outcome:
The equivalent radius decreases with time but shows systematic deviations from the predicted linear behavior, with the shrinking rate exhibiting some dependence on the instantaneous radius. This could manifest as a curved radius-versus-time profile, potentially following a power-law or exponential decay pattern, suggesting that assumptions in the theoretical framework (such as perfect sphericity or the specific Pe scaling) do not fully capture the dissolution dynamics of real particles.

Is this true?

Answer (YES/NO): NO